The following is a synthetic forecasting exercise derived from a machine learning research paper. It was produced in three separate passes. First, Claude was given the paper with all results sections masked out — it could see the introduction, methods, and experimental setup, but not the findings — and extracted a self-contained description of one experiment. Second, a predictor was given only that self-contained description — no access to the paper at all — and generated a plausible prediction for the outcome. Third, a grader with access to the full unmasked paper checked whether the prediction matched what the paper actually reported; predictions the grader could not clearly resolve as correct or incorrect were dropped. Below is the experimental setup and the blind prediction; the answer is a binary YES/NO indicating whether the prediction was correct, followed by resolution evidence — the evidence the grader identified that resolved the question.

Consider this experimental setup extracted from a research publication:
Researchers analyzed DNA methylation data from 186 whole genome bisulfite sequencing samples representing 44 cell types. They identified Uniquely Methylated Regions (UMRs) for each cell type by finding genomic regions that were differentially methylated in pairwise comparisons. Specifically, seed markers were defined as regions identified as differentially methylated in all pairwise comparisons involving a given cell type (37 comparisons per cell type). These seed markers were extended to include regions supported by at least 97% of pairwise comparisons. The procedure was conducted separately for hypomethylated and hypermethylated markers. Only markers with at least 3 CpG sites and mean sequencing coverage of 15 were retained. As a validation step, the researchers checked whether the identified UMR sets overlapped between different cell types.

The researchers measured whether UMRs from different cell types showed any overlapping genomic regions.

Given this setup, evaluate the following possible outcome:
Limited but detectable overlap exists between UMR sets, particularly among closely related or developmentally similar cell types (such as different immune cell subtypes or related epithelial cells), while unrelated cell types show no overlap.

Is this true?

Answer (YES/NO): NO